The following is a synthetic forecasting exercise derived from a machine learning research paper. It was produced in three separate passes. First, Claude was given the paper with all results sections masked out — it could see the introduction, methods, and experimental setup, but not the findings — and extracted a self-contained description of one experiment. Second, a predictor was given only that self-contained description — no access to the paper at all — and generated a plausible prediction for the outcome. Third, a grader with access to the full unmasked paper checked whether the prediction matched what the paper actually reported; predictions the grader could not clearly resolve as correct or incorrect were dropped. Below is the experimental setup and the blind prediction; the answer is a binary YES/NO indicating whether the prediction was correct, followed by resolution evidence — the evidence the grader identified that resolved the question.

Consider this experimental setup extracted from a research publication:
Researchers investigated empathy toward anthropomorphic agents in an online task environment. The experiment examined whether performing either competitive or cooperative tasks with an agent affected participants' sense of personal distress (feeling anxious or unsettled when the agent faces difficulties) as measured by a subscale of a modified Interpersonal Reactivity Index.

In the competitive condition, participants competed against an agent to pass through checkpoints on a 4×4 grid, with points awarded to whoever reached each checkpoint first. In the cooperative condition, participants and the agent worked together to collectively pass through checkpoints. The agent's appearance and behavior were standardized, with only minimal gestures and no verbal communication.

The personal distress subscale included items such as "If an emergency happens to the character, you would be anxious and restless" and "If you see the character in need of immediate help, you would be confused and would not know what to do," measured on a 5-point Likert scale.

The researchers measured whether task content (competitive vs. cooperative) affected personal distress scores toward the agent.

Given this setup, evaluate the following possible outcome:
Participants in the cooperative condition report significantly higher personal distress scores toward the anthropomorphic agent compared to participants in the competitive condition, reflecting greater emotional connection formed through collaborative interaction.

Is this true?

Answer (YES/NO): NO